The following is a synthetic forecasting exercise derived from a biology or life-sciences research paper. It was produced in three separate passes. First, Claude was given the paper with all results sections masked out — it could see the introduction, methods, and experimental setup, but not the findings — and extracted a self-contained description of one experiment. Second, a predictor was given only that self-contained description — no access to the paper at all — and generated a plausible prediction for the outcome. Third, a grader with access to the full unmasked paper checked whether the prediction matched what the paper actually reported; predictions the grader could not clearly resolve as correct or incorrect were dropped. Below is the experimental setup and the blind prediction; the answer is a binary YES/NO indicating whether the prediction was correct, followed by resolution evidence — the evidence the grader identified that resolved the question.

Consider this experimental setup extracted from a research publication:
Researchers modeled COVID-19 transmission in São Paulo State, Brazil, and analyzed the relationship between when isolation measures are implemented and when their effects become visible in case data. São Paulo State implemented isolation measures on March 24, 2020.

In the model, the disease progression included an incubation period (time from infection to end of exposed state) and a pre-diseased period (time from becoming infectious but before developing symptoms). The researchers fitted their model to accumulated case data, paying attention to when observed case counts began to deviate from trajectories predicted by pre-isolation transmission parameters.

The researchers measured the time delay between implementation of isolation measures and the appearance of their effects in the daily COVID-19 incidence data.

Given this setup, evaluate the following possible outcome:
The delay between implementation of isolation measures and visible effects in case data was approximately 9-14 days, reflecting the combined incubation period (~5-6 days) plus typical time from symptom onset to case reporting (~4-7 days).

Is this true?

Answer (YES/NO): YES